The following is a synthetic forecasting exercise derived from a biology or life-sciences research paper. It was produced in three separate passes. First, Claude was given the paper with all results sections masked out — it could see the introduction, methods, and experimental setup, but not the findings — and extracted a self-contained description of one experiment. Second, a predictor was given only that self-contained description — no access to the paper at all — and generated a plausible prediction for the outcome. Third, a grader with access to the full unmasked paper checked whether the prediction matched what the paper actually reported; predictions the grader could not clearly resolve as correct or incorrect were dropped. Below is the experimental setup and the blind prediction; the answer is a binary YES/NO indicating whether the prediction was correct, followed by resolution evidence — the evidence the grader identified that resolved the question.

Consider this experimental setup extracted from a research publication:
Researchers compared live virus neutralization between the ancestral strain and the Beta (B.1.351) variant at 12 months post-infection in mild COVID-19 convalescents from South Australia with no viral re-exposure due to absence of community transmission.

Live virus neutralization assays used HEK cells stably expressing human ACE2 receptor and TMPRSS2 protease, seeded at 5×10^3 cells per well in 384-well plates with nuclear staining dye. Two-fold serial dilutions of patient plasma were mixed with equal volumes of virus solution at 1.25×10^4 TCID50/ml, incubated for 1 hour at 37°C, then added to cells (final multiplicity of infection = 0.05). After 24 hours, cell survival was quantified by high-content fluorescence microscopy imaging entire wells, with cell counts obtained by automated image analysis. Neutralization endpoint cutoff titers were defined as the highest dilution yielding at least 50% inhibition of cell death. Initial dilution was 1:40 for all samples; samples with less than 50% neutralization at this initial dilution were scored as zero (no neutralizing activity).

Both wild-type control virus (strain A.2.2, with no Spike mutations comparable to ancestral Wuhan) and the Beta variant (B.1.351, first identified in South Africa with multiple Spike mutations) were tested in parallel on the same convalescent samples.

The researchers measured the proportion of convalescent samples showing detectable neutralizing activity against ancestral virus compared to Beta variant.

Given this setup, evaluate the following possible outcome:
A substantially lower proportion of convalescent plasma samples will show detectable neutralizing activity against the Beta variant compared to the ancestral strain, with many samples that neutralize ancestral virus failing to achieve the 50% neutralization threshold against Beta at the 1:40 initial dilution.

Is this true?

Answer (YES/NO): YES